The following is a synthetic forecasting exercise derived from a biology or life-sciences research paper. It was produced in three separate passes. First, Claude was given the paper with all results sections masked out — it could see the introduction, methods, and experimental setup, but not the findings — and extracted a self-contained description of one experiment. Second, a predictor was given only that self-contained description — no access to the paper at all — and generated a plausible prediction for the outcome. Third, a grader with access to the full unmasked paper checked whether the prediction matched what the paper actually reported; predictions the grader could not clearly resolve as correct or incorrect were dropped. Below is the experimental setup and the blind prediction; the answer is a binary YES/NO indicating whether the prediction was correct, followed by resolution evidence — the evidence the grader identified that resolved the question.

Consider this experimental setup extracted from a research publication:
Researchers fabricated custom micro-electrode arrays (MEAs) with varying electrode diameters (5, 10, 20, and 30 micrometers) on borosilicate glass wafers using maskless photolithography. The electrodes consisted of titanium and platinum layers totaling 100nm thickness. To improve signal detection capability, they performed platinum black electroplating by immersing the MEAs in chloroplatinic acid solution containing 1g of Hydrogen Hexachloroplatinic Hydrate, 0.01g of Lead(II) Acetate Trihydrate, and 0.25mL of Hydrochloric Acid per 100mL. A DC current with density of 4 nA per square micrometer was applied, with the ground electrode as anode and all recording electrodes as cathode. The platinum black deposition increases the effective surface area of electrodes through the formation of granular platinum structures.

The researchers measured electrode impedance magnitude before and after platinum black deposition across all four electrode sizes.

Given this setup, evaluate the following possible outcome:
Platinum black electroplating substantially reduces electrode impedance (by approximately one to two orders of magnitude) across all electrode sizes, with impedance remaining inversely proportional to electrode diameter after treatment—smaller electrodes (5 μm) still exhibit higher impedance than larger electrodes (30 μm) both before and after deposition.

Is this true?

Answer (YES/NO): YES